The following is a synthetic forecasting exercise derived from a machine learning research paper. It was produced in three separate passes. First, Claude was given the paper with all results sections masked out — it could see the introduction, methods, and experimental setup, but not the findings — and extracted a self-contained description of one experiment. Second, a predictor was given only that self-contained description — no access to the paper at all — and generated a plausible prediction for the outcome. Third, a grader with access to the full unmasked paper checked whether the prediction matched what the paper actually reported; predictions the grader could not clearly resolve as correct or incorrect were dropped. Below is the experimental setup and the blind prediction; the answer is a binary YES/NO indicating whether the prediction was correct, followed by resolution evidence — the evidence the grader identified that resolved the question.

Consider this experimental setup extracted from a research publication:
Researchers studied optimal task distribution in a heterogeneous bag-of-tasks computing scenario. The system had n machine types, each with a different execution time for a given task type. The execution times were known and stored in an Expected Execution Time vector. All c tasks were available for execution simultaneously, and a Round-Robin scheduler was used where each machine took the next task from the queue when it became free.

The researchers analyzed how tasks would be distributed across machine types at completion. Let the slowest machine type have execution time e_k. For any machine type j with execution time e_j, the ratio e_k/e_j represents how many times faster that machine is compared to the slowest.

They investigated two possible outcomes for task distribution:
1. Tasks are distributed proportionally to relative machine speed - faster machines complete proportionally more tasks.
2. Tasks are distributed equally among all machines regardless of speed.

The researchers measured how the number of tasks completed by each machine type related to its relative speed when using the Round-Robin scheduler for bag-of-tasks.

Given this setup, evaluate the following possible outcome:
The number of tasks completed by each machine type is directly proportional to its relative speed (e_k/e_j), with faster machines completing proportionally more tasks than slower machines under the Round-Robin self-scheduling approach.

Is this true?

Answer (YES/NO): YES